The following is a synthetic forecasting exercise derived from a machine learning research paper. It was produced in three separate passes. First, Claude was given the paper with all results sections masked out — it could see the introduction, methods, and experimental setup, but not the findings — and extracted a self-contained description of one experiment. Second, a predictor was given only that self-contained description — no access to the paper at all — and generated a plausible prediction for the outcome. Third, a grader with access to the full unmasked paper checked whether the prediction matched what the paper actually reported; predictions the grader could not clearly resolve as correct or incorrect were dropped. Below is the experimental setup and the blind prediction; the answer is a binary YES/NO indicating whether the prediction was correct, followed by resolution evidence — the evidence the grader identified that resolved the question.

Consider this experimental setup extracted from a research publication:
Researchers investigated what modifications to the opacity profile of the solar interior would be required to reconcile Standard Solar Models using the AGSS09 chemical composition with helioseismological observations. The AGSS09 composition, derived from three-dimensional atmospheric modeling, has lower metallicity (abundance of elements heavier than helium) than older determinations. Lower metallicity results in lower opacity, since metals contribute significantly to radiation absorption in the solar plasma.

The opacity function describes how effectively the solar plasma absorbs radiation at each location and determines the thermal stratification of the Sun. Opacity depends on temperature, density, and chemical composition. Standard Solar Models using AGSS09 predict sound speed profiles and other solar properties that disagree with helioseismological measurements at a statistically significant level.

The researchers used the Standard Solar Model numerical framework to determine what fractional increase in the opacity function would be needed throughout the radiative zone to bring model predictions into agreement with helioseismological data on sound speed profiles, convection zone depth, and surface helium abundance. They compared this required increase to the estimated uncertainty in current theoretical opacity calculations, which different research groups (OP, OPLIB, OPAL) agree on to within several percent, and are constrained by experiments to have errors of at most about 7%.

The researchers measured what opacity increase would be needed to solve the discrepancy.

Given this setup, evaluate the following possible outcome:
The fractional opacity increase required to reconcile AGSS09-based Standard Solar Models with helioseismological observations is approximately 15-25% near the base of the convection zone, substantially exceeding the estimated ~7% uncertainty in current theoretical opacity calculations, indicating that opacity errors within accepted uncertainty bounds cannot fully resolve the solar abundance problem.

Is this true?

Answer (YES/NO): NO